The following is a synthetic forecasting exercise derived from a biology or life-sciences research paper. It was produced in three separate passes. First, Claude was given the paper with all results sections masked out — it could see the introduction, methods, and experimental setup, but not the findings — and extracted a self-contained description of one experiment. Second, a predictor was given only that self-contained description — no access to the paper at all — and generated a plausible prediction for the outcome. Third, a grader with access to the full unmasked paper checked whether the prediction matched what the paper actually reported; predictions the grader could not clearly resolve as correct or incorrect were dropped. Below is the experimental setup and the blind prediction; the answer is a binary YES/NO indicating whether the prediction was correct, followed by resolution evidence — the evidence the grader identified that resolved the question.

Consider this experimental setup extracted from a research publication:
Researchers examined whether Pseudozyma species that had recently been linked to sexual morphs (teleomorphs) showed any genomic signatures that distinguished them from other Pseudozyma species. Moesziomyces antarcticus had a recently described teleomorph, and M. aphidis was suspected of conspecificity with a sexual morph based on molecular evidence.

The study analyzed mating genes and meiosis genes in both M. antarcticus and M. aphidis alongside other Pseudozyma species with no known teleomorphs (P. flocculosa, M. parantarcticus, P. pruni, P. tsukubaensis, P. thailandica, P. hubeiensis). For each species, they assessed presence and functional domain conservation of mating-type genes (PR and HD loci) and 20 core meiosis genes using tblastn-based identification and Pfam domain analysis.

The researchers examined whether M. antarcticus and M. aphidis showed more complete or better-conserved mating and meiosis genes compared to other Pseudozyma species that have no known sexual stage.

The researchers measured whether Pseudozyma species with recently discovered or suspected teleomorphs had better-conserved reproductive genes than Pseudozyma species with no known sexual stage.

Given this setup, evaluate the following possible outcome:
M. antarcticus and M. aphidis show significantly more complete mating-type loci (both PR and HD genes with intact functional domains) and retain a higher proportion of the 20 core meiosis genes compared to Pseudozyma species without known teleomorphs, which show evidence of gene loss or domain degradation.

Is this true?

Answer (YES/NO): NO